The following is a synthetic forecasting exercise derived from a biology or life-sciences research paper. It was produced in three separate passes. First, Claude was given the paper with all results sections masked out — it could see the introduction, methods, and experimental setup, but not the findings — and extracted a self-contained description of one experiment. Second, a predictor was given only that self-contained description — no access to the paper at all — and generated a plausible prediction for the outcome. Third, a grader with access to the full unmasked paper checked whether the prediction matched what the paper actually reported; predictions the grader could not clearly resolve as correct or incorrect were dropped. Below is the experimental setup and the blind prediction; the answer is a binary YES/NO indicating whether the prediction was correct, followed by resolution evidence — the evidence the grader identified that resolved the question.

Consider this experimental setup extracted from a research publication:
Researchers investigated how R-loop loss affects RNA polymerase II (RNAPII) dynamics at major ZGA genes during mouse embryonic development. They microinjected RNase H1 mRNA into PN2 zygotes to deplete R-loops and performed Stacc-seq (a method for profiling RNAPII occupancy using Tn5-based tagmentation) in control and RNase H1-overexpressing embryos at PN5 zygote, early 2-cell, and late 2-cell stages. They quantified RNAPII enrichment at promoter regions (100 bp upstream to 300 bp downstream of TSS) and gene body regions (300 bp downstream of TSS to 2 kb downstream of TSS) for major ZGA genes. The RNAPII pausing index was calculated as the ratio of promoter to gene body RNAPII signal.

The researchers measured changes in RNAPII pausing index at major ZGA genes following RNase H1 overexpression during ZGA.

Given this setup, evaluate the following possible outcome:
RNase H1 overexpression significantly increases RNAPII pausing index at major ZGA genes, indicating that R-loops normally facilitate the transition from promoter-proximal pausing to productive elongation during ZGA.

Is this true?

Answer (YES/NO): NO